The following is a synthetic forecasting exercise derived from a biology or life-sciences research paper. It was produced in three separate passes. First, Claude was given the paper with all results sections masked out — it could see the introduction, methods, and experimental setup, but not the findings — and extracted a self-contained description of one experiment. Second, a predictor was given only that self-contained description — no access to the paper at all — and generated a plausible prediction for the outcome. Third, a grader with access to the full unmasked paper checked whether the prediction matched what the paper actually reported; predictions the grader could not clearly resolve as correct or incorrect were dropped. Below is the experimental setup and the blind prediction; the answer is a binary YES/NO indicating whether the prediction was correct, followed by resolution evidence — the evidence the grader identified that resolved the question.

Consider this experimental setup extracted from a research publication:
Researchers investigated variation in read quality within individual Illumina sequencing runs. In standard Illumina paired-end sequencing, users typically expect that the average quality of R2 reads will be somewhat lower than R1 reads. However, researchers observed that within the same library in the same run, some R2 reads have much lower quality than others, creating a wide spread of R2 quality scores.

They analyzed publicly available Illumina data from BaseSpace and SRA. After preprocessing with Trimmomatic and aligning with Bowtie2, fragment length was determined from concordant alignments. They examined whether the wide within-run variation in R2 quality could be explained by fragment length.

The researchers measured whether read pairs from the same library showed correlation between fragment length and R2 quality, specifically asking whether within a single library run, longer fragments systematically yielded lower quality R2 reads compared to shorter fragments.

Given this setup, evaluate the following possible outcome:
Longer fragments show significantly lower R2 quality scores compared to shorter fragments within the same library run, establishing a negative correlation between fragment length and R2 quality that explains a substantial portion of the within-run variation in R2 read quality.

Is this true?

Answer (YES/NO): YES